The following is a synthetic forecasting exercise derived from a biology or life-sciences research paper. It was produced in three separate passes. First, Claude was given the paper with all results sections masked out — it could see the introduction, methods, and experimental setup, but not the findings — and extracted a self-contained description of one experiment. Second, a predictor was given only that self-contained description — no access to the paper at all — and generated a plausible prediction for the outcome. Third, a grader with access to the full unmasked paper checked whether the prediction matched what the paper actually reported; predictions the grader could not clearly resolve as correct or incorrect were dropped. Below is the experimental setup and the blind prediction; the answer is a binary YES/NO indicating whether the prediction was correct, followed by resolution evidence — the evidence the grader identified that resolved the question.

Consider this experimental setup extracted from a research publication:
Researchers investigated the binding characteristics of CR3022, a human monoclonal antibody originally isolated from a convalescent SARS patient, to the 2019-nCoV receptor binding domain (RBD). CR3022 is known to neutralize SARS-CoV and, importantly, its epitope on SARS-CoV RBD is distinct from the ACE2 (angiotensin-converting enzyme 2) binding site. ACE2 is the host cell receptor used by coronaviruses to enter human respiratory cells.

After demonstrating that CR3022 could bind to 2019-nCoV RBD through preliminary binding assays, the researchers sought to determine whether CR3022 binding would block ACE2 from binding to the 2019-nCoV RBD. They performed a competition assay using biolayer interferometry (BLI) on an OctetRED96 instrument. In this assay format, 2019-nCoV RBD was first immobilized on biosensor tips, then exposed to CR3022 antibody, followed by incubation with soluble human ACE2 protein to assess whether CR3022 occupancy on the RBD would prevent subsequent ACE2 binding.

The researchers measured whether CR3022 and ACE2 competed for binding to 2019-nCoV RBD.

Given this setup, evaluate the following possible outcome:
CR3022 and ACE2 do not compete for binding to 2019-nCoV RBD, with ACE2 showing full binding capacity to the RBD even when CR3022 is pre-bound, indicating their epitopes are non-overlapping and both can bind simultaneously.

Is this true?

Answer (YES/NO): YES